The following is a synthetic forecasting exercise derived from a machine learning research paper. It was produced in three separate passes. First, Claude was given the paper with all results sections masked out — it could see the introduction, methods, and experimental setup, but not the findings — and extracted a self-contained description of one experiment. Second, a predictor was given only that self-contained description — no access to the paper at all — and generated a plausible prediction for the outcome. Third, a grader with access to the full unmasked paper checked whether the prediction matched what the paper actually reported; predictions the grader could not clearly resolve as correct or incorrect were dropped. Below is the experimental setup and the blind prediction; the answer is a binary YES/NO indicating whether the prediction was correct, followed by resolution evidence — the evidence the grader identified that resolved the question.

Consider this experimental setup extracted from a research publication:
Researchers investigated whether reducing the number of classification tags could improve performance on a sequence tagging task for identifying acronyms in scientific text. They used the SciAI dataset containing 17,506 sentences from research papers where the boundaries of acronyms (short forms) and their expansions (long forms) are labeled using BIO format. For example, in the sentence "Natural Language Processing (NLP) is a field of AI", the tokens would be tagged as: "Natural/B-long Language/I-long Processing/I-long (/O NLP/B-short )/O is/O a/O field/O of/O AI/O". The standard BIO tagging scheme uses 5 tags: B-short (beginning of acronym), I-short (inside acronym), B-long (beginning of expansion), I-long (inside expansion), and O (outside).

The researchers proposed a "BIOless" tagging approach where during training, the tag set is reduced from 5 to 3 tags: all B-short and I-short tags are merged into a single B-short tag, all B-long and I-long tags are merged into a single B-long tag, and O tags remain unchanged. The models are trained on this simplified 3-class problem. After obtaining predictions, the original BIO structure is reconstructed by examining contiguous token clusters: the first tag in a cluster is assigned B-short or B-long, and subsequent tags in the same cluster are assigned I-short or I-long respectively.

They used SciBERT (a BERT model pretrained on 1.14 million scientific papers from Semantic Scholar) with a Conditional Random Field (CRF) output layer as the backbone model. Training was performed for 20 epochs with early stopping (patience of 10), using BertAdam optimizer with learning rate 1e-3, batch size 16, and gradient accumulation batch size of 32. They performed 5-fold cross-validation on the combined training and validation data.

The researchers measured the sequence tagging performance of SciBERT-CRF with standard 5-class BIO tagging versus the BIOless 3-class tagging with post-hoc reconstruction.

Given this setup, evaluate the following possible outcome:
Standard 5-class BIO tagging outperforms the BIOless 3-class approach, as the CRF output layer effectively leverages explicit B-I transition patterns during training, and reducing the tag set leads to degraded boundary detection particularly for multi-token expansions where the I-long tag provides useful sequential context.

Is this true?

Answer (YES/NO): NO